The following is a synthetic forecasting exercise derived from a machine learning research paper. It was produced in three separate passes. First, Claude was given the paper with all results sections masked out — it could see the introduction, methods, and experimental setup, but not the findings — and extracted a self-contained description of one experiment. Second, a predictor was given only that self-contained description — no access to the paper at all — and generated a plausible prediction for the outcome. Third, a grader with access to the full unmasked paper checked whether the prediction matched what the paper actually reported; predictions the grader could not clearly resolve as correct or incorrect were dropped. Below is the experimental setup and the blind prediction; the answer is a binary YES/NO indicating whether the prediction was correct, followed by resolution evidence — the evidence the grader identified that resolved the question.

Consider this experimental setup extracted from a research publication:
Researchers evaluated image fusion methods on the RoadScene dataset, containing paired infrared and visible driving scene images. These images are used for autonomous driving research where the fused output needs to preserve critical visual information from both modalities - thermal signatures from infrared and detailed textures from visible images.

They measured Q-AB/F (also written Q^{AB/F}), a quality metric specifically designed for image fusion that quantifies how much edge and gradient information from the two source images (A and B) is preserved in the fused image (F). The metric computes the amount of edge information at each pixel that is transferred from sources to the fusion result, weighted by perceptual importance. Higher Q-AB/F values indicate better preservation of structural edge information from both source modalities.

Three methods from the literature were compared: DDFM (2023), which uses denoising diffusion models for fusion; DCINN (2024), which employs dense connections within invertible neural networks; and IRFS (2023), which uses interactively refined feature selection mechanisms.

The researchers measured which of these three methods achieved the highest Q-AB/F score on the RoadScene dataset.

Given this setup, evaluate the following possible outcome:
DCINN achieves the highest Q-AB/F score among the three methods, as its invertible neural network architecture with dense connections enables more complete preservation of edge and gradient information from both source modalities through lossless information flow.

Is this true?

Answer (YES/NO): NO